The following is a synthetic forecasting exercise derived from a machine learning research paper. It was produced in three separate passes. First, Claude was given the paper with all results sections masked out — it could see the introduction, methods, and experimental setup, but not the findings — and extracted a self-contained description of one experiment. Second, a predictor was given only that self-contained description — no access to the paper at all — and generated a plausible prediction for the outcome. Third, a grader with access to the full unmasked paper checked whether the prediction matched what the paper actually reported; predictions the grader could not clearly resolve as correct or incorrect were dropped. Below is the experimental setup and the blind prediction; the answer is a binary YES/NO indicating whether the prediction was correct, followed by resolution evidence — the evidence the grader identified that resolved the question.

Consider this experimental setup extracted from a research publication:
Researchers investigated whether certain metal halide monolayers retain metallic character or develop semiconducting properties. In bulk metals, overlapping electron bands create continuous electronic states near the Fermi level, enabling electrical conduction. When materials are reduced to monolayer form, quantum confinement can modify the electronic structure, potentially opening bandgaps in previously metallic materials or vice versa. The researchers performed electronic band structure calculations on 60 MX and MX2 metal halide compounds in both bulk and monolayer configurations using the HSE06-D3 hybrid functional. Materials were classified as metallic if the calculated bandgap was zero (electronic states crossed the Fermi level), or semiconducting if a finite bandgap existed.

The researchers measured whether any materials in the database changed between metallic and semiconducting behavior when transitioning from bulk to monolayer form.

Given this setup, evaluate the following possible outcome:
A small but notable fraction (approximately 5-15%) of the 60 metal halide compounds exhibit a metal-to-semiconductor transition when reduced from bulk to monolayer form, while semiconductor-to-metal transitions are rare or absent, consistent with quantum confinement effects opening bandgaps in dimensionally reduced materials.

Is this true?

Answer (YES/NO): NO